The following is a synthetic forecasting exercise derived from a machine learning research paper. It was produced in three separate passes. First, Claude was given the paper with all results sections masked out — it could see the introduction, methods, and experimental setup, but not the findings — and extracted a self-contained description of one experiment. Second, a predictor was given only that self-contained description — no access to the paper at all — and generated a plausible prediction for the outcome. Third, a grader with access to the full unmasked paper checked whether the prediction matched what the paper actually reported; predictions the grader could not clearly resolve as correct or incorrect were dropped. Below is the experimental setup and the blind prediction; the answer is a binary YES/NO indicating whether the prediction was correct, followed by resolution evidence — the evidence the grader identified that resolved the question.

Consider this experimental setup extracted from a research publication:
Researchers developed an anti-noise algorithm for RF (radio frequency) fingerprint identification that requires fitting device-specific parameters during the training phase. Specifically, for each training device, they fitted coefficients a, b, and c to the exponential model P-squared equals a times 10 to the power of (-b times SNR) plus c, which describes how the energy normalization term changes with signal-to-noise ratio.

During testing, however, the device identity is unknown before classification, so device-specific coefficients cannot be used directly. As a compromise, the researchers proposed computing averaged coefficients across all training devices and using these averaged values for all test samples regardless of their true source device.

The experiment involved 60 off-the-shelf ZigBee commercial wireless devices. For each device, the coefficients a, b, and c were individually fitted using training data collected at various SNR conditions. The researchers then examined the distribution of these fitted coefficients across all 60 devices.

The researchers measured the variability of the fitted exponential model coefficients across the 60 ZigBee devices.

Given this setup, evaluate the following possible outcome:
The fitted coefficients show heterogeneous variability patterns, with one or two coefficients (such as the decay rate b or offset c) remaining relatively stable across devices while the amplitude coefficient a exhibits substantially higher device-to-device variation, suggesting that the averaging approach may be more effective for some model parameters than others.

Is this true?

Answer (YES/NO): YES